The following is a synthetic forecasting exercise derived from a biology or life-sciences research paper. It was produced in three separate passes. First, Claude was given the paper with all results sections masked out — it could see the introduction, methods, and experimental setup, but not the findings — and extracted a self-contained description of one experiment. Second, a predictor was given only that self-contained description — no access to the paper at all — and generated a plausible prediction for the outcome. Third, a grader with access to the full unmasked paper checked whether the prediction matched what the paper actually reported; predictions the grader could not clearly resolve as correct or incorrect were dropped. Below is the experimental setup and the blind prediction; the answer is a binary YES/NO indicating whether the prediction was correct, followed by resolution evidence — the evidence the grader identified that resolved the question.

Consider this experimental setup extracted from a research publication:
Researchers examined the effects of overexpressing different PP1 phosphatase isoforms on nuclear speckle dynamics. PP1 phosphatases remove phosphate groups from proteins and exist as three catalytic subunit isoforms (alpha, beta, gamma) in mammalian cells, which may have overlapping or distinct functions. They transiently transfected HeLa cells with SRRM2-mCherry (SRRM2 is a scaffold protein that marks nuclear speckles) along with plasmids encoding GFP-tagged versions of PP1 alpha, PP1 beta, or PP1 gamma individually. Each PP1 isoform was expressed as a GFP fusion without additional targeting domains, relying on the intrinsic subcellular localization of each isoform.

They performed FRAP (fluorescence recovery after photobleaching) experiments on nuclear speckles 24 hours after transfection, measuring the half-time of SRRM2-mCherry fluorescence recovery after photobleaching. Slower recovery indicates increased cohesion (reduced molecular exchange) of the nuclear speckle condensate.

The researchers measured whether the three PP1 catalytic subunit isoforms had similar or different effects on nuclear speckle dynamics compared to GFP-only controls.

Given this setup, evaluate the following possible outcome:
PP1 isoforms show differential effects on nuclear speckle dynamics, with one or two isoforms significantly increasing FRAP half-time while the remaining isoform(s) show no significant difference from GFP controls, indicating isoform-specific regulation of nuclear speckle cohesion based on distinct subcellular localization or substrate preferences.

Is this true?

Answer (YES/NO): NO